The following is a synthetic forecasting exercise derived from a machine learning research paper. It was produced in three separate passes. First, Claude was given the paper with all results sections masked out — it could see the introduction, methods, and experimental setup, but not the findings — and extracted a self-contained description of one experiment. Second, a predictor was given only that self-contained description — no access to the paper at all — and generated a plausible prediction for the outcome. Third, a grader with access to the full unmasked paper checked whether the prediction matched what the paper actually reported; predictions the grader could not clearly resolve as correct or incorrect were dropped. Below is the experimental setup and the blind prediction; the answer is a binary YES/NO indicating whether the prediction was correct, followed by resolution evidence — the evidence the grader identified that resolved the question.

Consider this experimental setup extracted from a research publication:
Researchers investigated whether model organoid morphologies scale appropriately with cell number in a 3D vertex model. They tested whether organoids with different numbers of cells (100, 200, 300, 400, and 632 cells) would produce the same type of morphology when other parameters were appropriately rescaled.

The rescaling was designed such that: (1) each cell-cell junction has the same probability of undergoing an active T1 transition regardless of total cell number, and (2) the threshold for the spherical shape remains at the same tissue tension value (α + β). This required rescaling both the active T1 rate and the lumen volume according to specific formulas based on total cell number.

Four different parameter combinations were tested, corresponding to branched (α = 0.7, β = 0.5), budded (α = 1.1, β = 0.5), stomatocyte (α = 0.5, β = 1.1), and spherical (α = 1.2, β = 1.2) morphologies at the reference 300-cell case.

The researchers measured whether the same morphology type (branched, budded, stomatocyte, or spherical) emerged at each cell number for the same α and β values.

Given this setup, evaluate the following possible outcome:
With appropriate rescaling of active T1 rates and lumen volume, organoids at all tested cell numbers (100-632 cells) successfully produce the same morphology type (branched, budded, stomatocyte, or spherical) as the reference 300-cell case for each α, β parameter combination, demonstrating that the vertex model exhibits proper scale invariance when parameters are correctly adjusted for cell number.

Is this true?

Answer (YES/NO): YES